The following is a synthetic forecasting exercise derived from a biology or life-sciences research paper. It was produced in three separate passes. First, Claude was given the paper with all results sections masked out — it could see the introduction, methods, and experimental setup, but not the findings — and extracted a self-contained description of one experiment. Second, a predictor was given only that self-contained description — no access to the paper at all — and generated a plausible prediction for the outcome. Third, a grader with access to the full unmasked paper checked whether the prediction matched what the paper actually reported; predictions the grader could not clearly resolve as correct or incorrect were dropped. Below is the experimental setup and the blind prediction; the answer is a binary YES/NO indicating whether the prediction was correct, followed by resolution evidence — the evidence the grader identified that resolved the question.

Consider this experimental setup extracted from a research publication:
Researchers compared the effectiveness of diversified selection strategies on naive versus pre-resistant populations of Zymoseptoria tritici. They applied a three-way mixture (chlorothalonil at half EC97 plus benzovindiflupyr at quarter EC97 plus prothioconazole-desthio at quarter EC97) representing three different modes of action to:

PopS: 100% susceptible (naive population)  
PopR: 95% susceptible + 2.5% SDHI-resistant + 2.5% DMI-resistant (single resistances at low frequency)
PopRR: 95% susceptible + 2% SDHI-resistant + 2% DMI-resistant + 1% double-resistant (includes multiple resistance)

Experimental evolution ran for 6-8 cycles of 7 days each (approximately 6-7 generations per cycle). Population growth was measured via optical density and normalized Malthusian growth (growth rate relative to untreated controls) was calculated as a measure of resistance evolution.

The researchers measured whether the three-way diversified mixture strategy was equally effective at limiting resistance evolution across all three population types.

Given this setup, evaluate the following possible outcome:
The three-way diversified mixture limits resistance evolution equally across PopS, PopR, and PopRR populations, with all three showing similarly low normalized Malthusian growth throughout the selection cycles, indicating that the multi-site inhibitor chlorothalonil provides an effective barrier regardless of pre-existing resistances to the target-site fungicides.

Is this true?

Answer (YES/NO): NO